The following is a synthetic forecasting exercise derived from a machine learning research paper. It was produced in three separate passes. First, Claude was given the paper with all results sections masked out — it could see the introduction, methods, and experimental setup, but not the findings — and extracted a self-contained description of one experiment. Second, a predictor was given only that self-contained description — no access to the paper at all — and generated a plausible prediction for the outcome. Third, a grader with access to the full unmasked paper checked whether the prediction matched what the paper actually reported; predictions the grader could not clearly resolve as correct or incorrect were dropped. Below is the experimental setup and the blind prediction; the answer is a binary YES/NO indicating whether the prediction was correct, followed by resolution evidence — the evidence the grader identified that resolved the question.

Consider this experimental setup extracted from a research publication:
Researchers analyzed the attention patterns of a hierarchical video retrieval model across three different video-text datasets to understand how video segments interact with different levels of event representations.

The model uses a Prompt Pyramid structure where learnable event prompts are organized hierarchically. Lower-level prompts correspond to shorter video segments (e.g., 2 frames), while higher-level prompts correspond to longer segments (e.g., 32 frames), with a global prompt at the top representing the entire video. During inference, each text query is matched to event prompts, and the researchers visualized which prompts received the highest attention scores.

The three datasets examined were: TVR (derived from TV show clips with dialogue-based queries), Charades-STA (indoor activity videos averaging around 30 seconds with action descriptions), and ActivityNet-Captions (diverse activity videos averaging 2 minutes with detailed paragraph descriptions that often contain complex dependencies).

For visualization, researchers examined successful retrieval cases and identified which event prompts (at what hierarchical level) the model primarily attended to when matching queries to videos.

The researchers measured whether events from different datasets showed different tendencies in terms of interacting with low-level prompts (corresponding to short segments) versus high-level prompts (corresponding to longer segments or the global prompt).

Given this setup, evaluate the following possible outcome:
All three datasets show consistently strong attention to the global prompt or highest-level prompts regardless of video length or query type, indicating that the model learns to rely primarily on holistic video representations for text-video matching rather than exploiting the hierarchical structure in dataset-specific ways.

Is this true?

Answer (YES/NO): NO